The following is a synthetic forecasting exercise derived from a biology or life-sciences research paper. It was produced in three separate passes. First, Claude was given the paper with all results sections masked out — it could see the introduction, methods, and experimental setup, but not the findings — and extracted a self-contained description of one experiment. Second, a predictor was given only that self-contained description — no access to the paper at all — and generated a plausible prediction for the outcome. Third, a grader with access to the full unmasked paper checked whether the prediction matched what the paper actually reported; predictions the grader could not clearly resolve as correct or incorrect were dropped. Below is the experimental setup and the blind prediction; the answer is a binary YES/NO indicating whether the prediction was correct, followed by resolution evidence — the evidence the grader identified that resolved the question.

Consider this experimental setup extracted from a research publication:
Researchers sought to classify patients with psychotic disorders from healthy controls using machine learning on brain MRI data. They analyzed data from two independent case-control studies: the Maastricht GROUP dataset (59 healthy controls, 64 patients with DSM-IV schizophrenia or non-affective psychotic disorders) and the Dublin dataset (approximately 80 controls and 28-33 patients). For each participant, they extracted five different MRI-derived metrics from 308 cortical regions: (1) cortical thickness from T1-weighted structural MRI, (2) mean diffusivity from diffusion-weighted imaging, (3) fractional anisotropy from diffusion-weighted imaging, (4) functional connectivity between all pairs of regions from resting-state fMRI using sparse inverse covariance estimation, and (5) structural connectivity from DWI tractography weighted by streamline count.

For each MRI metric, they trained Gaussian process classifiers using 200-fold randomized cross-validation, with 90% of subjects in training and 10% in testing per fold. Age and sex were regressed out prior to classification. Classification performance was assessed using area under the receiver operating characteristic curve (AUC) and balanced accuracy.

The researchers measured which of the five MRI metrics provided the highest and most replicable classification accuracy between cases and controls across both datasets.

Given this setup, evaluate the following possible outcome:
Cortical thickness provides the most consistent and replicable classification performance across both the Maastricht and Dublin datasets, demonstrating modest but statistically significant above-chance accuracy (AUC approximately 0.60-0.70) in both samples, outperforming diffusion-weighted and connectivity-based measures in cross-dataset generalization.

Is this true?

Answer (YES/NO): NO